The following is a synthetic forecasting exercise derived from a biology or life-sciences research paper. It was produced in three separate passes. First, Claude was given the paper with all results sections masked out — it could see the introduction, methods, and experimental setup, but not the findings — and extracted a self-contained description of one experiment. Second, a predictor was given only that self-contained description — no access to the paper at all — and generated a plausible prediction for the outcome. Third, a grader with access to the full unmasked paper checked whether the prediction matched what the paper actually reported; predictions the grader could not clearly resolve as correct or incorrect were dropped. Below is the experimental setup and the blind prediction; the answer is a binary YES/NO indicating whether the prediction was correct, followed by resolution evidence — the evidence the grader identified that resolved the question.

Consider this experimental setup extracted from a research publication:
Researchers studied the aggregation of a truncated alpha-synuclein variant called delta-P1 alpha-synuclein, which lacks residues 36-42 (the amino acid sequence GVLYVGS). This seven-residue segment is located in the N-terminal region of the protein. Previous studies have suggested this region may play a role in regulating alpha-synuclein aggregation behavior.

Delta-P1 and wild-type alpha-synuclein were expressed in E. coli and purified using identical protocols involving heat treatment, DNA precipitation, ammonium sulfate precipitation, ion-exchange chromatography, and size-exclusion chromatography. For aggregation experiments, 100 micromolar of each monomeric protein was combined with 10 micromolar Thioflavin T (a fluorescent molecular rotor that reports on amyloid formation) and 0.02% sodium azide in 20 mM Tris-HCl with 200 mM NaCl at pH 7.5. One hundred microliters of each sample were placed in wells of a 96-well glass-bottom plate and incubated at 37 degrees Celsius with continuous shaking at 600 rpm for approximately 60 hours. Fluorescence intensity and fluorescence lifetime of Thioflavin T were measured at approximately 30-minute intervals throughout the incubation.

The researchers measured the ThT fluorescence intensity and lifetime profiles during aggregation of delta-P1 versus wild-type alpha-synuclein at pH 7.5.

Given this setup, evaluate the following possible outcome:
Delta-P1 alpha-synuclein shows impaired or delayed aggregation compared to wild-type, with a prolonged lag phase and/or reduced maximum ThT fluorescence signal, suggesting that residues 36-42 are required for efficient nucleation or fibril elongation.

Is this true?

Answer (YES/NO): YES